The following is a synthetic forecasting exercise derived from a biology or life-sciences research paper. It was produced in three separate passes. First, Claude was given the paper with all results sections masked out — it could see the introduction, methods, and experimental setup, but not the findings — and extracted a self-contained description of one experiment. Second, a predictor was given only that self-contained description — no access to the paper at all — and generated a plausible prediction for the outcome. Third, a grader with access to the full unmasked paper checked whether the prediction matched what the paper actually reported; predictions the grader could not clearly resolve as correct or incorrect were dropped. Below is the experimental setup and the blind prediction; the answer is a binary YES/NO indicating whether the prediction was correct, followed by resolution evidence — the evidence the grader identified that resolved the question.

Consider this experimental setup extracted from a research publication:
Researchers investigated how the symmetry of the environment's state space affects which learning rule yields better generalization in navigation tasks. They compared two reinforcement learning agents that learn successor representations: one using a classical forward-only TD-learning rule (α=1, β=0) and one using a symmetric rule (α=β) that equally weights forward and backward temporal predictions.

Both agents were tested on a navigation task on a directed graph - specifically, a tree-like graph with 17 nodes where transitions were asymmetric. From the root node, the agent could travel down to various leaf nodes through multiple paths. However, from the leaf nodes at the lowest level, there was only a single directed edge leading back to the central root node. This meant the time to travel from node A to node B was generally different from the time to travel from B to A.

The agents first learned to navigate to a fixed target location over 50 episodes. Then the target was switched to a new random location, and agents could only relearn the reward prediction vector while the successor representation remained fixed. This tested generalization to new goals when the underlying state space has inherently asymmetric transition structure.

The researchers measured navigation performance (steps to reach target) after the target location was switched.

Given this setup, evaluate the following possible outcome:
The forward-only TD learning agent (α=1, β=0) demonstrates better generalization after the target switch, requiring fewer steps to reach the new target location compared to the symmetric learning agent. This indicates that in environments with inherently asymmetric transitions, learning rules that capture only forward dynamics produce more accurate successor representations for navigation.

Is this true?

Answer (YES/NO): YES